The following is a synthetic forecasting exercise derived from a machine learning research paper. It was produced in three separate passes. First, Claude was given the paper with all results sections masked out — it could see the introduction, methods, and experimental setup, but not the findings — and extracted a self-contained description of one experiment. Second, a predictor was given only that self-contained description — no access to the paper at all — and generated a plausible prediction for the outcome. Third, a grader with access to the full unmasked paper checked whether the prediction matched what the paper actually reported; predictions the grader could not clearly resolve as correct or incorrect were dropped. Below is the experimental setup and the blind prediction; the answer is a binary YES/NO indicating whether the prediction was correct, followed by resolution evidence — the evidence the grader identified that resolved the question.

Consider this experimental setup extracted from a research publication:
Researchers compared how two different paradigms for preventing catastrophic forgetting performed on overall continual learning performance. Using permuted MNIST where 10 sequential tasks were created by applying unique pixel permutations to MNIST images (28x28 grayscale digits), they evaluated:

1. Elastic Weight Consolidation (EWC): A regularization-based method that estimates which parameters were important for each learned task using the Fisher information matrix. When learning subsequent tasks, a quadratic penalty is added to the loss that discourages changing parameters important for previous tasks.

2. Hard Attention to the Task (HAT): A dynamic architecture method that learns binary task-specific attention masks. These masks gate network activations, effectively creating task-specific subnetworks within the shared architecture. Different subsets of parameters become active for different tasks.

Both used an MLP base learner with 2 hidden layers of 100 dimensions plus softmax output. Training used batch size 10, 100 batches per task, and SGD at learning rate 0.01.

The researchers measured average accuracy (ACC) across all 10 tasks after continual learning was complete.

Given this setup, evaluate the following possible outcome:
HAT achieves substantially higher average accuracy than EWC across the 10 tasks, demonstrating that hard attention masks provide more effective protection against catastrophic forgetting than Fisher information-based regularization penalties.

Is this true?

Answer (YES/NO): NO